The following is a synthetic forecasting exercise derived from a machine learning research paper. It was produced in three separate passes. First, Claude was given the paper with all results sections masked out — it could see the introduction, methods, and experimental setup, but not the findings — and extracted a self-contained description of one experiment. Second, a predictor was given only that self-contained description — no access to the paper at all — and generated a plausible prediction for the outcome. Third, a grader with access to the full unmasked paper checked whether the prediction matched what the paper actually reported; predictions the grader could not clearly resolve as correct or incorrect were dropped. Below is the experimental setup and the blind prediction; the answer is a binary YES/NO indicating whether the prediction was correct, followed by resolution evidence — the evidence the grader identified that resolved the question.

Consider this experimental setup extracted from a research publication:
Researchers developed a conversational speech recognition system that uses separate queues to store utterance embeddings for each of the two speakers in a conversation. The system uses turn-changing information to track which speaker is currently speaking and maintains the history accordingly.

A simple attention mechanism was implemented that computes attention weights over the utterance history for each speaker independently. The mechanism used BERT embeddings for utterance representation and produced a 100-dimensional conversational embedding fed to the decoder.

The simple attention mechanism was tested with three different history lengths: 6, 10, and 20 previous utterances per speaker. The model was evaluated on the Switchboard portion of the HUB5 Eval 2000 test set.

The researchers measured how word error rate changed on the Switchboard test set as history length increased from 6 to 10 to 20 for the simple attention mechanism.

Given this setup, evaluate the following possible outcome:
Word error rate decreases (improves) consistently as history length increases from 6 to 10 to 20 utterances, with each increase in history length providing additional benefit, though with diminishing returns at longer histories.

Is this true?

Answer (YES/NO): NO